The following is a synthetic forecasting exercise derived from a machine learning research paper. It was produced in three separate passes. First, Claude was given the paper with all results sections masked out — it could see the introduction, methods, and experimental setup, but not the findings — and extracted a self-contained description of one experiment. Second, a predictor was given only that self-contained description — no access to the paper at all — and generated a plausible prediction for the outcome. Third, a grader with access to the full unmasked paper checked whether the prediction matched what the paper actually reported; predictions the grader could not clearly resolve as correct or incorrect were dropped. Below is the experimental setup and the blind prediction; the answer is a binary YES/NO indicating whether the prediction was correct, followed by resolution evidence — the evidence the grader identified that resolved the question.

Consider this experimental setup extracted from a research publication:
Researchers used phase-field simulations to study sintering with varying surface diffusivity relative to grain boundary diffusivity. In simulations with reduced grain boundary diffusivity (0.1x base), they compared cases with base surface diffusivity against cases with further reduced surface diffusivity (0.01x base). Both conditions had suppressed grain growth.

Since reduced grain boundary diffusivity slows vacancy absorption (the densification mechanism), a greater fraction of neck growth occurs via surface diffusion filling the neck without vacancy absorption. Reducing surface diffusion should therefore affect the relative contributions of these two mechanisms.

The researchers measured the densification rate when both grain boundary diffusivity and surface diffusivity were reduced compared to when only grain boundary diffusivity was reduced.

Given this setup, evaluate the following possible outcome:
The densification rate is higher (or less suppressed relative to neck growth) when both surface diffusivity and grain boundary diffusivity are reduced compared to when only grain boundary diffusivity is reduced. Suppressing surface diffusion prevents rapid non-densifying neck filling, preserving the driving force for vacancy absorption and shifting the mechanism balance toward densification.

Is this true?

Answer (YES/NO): YES